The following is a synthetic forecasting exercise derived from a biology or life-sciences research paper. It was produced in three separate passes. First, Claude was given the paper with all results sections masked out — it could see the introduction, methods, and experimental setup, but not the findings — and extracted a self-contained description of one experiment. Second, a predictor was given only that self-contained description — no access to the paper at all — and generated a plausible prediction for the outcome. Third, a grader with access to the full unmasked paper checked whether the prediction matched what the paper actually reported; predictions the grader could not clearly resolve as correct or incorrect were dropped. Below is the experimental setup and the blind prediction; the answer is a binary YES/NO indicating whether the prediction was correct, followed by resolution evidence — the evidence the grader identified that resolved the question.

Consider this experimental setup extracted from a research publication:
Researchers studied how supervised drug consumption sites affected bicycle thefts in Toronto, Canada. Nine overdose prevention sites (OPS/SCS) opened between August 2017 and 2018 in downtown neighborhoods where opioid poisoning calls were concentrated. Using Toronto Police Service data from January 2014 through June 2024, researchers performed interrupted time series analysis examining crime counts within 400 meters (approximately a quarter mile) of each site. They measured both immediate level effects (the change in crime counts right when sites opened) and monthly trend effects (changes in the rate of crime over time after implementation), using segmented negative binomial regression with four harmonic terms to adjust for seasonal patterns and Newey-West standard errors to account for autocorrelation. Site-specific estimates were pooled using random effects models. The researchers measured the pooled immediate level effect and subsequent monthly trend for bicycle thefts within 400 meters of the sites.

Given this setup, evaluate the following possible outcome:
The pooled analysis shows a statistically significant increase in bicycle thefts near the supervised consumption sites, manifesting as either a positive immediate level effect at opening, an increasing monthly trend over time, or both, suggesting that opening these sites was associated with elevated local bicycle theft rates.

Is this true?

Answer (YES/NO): NO